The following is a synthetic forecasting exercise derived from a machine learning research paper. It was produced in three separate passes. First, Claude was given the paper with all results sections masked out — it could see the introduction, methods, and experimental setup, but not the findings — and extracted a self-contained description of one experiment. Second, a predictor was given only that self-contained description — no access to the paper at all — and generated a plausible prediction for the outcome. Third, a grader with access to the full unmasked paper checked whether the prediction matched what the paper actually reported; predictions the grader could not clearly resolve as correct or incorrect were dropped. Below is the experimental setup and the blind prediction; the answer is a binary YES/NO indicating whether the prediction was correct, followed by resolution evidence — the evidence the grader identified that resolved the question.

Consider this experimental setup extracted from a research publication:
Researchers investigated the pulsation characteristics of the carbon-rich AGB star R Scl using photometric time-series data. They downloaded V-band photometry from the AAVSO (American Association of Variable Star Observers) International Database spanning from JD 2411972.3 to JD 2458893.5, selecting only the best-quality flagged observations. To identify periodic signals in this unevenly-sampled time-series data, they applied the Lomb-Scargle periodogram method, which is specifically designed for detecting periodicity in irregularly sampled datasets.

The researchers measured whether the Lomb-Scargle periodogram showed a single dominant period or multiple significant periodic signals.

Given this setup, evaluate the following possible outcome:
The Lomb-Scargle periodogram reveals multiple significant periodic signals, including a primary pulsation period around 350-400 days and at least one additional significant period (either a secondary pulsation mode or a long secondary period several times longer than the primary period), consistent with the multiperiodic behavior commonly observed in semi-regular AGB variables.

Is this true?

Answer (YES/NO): YES